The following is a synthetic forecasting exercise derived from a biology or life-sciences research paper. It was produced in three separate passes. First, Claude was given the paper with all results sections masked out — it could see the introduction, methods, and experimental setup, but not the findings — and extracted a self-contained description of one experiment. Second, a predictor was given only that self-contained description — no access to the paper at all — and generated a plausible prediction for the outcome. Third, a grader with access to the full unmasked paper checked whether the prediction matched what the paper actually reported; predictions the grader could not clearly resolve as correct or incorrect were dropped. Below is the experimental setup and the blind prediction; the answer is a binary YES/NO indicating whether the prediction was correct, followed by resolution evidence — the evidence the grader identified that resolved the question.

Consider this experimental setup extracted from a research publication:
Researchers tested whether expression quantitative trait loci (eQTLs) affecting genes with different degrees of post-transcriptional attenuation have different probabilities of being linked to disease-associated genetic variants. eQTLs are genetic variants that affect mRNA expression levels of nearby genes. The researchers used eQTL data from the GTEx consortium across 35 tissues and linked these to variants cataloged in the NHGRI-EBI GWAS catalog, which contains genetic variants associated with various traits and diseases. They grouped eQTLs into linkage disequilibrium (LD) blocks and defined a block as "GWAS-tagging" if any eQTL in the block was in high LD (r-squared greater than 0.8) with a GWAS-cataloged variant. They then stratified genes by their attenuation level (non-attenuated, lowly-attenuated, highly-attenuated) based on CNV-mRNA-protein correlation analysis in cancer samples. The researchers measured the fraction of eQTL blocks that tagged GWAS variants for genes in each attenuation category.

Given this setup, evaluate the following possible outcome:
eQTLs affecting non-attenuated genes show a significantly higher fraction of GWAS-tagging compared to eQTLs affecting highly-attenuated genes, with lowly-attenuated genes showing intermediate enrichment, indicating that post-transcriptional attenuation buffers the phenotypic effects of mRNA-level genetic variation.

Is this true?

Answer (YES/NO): YES